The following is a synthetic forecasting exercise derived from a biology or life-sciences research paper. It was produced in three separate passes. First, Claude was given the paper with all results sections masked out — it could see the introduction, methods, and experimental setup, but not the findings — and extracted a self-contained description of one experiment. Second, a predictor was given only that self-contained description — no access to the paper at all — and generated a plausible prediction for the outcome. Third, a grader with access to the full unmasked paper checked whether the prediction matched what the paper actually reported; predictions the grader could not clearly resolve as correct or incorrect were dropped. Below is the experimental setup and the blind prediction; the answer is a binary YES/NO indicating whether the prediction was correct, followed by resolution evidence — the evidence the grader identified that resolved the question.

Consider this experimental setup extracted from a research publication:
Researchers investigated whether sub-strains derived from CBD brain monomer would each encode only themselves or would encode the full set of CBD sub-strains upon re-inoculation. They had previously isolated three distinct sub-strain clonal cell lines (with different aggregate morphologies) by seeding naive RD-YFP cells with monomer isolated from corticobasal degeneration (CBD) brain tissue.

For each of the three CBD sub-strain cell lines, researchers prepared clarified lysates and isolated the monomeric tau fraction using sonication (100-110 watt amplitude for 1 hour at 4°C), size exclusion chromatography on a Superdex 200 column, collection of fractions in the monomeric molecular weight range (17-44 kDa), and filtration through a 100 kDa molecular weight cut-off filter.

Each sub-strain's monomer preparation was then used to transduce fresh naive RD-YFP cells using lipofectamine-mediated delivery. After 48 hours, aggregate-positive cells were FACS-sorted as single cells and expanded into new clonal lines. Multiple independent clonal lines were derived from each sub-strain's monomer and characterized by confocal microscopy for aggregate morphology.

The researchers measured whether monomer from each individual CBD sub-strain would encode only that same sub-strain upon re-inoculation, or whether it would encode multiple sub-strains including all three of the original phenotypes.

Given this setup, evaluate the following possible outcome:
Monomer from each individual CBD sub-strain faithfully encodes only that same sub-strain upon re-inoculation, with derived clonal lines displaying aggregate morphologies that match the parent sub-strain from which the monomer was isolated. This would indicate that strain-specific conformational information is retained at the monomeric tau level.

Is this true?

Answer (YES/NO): NO